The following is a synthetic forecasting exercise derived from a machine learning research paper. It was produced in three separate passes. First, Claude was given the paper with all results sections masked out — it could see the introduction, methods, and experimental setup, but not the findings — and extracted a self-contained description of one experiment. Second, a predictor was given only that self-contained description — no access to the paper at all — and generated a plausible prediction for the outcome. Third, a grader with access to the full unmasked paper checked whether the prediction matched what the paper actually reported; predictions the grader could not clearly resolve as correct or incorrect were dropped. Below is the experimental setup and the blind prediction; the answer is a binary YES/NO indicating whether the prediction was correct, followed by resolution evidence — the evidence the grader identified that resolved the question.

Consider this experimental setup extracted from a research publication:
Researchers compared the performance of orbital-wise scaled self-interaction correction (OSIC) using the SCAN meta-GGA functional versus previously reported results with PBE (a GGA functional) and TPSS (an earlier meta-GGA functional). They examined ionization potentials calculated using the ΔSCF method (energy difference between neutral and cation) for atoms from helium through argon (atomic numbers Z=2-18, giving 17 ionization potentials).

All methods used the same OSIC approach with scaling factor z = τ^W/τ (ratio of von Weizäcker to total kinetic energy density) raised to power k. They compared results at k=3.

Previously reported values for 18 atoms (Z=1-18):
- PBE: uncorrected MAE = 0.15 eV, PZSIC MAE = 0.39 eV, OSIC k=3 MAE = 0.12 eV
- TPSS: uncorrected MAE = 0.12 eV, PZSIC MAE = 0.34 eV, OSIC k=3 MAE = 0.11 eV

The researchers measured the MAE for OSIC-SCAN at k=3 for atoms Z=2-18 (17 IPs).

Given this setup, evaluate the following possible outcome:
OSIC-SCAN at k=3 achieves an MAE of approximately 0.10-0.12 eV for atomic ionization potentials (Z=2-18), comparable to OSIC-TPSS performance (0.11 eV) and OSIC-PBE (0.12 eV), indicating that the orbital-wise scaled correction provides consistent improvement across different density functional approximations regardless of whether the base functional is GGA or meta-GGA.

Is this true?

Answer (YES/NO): NO